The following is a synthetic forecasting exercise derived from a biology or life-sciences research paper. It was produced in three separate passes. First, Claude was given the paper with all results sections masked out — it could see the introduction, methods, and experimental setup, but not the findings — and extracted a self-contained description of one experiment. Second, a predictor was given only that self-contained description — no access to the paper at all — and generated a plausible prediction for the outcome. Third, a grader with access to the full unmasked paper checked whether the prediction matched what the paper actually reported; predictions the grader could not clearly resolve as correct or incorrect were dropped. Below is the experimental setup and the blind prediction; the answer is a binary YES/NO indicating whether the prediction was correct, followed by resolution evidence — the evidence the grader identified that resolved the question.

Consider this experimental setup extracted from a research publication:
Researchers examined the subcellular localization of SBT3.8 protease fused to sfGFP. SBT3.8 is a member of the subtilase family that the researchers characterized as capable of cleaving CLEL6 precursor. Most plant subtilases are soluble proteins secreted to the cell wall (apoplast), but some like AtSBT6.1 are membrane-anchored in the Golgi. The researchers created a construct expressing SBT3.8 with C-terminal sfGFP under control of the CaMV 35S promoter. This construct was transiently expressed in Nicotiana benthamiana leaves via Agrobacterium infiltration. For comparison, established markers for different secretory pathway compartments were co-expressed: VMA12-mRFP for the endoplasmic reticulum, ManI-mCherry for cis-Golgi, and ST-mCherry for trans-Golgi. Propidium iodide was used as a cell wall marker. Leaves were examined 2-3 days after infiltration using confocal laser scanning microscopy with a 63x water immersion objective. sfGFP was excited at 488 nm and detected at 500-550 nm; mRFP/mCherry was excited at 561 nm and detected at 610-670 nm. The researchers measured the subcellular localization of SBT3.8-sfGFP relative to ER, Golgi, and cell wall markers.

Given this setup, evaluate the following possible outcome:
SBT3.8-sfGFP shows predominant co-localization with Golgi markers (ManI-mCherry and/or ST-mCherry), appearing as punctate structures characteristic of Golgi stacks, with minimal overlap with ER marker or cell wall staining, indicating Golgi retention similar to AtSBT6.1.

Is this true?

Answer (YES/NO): NO